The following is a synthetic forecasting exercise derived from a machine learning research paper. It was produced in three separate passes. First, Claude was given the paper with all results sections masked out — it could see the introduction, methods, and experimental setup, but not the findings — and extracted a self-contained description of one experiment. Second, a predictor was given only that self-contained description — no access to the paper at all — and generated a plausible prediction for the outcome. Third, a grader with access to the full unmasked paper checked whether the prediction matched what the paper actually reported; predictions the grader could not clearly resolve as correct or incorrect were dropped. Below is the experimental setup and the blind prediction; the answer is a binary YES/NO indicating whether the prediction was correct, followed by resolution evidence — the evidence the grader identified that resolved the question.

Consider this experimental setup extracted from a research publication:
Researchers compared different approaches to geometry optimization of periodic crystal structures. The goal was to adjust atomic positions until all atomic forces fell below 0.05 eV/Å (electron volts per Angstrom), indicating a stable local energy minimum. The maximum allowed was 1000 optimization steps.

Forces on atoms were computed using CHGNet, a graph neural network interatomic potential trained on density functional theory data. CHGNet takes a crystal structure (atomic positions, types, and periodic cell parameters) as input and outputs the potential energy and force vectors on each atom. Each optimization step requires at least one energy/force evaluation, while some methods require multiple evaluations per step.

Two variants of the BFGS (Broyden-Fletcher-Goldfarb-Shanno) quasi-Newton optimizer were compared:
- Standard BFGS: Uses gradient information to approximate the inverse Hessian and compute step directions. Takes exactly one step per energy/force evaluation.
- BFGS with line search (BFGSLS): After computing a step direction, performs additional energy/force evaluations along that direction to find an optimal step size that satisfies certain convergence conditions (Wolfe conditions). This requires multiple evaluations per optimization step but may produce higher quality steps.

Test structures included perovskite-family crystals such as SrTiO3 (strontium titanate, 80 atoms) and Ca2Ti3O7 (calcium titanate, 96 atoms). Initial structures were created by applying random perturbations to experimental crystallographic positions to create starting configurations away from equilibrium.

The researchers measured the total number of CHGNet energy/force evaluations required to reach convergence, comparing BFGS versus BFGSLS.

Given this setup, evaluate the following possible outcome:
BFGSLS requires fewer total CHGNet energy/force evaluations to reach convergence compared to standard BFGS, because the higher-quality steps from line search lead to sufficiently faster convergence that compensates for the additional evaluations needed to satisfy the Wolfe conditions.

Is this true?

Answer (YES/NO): YES